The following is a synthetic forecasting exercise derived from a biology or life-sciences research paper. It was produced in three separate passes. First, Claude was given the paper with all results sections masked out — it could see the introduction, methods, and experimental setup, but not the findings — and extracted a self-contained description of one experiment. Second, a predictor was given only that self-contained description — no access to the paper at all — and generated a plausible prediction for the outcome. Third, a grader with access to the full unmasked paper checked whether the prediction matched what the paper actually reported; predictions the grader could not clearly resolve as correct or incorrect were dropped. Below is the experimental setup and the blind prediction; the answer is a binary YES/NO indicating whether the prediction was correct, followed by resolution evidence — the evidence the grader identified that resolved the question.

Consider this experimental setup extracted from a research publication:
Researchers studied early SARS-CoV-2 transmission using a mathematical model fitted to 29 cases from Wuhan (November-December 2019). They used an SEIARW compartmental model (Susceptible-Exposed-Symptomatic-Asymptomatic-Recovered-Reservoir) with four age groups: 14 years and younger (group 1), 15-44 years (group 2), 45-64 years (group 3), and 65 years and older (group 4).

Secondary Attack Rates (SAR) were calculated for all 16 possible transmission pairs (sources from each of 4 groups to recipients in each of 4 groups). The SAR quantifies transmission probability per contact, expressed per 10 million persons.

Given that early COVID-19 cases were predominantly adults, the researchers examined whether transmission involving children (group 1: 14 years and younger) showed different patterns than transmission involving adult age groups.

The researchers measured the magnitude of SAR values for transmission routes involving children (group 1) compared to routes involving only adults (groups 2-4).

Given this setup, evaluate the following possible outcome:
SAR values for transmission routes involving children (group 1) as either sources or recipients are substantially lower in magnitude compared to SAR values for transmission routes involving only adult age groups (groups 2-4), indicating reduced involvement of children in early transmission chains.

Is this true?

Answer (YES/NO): YES